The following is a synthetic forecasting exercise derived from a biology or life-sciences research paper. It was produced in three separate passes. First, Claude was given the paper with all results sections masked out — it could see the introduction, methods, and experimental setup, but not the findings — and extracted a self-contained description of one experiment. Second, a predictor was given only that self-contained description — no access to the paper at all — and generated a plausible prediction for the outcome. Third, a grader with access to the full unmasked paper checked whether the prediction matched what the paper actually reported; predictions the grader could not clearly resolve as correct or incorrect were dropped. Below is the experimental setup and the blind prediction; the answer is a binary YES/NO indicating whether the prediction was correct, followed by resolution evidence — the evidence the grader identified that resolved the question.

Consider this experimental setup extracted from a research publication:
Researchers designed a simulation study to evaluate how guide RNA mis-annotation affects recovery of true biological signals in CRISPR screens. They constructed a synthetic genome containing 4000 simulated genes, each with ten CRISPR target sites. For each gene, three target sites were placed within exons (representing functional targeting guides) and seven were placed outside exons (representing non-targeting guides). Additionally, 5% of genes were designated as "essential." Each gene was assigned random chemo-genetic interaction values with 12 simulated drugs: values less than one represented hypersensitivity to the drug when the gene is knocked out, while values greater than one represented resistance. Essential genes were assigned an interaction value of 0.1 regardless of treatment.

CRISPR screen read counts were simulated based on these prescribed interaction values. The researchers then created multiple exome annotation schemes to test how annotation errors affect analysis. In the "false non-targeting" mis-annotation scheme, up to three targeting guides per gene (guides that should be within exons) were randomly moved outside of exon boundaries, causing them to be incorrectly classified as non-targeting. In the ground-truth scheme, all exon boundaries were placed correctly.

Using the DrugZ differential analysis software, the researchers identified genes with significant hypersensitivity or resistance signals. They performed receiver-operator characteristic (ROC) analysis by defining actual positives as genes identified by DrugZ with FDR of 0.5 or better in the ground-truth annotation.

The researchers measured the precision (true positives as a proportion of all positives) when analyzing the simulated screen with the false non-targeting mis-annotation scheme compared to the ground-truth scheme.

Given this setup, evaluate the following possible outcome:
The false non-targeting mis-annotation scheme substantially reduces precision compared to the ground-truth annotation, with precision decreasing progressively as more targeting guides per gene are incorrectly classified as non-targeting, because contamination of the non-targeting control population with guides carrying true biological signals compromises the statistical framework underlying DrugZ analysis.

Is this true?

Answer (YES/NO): NO